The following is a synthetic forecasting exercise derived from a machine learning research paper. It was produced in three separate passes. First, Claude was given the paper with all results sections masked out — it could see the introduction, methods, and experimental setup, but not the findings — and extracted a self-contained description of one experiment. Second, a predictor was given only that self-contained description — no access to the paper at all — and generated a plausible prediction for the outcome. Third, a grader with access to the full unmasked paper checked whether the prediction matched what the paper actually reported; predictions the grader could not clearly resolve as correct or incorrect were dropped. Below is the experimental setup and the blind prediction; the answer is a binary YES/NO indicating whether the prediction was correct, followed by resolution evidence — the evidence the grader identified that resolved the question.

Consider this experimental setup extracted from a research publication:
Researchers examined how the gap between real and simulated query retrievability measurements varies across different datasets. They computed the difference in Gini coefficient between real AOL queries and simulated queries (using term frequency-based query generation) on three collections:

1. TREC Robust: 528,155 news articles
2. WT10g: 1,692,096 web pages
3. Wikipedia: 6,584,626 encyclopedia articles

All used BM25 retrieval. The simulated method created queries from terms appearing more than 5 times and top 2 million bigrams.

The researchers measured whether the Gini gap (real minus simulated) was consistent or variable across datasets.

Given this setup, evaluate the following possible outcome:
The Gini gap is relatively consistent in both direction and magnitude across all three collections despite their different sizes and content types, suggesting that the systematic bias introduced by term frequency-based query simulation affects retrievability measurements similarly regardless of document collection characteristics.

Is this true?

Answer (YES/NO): NO